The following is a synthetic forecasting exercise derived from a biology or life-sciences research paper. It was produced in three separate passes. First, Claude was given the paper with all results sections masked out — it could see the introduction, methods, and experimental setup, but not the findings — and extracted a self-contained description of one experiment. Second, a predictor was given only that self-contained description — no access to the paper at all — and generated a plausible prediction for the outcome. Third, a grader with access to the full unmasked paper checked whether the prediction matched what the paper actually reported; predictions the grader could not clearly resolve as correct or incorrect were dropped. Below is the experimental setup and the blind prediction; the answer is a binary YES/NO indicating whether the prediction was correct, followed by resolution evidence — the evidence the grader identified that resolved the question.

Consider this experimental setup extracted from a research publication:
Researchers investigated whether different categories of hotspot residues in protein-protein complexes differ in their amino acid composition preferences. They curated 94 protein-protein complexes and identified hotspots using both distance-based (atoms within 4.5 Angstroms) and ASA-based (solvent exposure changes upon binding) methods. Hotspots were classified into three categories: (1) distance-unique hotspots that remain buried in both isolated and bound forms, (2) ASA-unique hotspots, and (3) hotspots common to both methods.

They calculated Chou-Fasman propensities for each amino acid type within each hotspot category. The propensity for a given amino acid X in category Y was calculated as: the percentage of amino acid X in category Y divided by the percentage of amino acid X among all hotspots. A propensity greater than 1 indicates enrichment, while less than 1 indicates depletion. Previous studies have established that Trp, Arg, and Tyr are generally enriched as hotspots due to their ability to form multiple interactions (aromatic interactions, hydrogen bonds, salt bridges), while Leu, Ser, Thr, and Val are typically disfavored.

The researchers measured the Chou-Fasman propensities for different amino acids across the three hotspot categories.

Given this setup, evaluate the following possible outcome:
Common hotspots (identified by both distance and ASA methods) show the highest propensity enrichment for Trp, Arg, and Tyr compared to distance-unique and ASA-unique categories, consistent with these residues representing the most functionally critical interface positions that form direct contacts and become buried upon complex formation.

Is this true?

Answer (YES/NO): NO